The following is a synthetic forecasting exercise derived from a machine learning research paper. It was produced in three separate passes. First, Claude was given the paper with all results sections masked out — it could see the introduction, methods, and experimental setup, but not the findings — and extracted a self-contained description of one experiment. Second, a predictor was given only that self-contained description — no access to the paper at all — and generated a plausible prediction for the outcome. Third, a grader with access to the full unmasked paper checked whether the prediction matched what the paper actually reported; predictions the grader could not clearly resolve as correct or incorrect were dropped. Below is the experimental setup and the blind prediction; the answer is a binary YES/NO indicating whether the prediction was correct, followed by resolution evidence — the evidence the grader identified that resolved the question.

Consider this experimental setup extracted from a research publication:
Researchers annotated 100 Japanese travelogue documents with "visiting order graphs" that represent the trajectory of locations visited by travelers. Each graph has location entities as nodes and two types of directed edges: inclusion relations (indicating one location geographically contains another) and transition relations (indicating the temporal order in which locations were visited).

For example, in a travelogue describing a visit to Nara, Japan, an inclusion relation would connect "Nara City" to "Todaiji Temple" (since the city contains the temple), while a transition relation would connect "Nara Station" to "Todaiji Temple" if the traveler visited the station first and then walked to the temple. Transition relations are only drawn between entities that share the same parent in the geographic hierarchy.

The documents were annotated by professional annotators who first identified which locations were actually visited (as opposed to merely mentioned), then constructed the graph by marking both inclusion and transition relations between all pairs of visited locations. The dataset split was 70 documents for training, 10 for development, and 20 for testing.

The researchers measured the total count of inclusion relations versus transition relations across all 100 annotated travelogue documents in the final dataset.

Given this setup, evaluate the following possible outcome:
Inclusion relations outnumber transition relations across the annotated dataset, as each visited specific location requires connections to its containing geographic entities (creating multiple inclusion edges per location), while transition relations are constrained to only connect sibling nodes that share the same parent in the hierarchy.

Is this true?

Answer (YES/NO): YES